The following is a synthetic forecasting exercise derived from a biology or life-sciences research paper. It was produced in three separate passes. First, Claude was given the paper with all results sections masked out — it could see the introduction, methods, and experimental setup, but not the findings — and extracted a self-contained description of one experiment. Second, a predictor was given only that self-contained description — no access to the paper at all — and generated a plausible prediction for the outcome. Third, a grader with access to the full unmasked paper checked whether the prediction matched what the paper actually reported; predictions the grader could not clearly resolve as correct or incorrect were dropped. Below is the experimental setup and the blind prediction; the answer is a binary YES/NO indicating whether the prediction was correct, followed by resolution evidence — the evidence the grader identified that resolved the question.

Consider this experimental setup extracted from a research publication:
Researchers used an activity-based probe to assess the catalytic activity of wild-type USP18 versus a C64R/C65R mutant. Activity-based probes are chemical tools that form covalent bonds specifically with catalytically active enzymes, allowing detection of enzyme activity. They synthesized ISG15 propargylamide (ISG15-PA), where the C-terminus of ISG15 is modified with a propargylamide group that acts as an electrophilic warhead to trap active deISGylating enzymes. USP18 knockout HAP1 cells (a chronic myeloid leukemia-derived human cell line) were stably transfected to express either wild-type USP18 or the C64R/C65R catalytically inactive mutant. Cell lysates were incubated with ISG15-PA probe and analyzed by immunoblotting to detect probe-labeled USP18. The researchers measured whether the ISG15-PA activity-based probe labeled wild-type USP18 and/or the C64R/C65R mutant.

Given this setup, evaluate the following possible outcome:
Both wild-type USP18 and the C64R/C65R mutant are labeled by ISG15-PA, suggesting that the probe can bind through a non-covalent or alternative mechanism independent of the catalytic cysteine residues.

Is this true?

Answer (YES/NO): NO